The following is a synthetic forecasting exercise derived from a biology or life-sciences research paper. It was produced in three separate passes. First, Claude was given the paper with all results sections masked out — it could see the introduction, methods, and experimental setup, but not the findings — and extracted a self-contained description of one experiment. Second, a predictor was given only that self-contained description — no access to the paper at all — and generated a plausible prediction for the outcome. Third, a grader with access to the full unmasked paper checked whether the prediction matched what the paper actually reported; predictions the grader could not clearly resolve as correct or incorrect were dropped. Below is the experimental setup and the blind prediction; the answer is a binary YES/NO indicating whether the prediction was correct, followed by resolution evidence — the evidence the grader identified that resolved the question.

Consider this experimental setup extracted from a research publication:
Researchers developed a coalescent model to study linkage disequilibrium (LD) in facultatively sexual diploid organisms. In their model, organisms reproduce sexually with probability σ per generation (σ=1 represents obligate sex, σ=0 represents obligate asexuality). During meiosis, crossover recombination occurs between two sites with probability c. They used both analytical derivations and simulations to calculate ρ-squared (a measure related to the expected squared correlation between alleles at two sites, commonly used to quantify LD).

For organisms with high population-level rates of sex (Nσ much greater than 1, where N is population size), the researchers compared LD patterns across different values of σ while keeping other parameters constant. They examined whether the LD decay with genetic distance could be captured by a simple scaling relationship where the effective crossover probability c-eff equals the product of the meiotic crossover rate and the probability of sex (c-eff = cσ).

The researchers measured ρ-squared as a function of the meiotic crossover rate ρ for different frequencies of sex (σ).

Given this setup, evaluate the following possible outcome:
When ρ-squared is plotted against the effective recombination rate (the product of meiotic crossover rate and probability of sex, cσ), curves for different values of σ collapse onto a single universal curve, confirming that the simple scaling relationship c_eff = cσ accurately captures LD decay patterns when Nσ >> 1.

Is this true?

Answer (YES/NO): YES